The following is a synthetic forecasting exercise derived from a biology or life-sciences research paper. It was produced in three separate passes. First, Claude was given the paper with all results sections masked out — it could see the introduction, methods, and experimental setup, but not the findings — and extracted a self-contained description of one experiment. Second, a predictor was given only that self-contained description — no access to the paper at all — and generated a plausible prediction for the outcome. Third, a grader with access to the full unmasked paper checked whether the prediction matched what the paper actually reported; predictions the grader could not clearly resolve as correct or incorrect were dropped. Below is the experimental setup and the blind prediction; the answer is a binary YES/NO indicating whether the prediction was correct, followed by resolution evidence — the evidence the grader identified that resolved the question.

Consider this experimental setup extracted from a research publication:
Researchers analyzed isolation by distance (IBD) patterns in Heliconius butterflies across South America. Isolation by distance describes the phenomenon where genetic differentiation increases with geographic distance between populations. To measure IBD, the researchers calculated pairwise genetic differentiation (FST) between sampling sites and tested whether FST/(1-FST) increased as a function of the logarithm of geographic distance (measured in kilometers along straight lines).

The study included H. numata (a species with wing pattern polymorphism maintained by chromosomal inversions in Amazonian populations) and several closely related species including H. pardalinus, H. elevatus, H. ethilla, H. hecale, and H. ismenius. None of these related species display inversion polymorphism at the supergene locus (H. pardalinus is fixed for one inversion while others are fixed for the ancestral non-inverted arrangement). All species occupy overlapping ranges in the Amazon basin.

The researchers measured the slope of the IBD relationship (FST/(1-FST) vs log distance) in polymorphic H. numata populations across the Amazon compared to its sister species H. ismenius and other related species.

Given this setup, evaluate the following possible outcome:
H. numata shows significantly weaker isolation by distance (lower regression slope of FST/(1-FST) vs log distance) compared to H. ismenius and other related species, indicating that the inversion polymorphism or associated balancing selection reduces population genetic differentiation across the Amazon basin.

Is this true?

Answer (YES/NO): YES